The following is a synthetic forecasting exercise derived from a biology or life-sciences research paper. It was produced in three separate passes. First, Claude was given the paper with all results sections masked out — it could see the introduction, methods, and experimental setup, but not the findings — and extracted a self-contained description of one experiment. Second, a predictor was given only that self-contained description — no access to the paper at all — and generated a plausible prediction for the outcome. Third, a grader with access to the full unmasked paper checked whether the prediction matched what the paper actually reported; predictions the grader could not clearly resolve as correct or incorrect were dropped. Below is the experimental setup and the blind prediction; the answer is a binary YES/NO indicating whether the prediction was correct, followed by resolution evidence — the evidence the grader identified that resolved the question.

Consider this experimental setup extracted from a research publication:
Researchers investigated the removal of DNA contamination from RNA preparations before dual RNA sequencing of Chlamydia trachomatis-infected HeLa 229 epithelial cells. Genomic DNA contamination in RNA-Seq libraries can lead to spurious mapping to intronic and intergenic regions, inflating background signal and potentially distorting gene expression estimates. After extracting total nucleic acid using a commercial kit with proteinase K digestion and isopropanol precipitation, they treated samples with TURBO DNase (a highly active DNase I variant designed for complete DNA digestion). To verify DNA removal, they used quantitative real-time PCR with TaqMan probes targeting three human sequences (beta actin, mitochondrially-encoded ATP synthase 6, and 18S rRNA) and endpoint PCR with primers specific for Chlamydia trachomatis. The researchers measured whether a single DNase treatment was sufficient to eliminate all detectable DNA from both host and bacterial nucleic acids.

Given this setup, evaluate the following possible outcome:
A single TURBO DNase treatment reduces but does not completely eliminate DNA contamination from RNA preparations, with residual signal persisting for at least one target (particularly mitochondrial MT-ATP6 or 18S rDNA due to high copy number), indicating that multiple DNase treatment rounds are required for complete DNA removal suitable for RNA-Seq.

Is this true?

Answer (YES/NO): NO